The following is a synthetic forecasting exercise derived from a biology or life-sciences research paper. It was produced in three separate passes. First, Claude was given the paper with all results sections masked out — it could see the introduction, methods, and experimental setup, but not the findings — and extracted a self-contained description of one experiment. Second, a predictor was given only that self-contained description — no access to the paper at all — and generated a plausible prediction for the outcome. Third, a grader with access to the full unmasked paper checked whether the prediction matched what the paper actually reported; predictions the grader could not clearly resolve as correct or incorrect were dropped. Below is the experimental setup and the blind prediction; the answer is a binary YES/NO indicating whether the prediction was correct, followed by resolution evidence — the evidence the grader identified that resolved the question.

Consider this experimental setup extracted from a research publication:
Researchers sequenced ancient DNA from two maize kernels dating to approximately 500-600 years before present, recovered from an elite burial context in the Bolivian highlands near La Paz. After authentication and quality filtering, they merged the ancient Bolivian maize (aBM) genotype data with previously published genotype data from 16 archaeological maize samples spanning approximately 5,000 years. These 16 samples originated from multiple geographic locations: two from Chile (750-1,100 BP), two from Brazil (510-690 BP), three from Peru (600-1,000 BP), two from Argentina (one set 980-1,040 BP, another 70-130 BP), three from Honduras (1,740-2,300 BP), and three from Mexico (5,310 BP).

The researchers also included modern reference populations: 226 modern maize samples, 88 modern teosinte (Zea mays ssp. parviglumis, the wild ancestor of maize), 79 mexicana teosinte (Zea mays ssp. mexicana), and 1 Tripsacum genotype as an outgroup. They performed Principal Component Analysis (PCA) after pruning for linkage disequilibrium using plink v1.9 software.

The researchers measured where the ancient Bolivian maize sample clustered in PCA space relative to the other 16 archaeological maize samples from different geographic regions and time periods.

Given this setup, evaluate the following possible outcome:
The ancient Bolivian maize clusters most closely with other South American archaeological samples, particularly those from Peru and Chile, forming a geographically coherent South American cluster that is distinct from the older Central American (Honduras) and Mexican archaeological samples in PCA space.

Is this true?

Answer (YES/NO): NO